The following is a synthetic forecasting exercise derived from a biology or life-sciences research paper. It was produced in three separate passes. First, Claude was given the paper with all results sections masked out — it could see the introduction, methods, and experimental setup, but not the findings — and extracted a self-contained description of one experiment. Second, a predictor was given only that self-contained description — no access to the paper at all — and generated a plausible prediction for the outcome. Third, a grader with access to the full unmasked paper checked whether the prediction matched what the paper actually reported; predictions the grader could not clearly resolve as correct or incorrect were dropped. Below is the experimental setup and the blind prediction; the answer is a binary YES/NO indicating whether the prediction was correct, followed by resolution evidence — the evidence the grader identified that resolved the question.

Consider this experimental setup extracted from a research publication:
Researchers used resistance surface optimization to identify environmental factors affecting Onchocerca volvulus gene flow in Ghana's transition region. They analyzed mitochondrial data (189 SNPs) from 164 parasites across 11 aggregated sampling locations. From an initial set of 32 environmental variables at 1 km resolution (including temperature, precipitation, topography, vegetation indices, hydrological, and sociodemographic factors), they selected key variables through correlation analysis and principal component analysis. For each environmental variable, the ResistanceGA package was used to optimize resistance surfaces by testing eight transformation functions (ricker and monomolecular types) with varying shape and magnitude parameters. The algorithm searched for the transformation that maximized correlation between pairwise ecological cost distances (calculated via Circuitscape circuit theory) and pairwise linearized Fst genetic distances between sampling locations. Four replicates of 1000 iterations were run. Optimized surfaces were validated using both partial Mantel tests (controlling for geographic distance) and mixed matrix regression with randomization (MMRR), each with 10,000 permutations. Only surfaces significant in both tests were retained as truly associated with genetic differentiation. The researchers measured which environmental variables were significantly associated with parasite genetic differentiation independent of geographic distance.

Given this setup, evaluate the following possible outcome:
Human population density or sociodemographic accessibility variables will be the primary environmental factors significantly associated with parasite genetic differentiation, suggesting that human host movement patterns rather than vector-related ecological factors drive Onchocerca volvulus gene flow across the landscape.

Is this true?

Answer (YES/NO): NO